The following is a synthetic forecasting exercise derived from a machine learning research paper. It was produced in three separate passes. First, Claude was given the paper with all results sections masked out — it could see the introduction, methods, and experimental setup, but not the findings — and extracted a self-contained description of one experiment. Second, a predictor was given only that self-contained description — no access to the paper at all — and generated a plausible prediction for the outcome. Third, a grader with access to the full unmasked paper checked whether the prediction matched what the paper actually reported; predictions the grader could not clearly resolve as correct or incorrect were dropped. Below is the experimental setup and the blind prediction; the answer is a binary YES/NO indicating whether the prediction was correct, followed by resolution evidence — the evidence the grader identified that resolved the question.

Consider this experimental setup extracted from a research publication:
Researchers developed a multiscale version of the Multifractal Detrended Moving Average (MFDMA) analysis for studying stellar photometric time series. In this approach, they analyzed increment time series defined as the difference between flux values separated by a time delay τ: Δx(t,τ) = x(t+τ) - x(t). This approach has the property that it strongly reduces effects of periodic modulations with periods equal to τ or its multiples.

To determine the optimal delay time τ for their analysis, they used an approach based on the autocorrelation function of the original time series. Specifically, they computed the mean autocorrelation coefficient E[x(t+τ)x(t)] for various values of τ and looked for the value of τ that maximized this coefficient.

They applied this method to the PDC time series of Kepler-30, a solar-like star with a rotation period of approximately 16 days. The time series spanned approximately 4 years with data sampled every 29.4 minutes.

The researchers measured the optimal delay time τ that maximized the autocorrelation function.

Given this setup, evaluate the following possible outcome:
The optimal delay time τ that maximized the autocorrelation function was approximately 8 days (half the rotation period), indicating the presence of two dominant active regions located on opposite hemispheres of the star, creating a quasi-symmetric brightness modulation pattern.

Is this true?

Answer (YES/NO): YES